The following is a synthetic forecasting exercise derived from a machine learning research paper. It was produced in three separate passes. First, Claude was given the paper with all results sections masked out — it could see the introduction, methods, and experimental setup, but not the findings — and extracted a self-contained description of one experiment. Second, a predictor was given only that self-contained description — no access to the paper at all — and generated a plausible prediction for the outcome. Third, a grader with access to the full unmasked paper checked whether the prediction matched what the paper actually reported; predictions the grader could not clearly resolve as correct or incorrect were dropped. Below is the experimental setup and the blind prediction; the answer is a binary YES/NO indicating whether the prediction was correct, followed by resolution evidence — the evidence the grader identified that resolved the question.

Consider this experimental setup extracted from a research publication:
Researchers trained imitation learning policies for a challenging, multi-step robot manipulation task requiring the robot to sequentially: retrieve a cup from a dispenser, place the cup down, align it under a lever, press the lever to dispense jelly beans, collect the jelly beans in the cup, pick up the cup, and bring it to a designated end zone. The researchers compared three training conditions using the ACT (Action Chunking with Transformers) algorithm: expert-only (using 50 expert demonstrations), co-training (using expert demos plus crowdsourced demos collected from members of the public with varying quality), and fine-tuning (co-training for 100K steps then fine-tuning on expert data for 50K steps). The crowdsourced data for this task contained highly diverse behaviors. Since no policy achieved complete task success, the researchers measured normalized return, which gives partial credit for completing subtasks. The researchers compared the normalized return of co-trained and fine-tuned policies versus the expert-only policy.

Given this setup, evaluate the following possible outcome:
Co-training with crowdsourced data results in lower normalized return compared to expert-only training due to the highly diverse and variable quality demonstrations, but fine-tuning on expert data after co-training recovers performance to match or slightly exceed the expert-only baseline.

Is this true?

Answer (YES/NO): NO